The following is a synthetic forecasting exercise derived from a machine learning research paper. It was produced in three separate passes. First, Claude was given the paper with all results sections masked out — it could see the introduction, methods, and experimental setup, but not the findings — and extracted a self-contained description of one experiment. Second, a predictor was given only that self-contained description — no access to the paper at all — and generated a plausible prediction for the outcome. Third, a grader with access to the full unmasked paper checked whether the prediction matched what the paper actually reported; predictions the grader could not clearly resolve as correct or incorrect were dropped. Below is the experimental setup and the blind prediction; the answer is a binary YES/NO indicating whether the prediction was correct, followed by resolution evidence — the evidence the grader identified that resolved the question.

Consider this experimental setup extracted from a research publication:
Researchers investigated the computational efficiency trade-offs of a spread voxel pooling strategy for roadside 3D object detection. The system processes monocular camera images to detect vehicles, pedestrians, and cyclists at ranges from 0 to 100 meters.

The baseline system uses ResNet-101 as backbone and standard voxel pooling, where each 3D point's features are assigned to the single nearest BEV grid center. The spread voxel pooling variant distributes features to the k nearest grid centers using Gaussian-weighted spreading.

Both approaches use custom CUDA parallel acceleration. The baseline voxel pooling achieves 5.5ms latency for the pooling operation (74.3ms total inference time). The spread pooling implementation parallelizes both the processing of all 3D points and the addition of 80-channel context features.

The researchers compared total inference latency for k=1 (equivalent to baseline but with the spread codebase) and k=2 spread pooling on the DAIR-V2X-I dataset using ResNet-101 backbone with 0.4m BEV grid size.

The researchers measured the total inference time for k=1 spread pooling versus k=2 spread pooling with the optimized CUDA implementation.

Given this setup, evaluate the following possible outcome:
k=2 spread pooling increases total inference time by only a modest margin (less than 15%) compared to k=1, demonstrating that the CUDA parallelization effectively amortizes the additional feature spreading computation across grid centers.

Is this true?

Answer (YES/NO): YES